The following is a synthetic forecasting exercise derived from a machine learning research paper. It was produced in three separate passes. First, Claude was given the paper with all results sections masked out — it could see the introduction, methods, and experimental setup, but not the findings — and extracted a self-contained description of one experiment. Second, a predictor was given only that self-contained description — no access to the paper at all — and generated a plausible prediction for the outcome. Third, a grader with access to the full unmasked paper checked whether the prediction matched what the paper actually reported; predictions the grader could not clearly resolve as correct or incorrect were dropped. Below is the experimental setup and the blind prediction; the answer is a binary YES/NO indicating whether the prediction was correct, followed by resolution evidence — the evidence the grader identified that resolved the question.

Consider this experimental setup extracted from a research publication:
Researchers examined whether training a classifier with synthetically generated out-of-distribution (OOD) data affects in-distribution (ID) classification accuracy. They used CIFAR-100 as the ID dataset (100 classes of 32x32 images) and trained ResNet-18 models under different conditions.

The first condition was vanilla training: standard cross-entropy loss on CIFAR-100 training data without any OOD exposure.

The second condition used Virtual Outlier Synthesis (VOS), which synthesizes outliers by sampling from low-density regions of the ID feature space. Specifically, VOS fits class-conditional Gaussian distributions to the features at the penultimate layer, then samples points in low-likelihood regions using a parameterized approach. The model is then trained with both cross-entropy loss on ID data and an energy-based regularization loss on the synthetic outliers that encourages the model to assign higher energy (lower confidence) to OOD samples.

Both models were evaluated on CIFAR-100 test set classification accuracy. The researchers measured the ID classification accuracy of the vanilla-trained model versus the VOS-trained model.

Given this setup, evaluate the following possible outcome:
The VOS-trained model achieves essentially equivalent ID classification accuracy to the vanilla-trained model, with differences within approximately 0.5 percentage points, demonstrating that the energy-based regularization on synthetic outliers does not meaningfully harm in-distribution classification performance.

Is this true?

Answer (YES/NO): NO